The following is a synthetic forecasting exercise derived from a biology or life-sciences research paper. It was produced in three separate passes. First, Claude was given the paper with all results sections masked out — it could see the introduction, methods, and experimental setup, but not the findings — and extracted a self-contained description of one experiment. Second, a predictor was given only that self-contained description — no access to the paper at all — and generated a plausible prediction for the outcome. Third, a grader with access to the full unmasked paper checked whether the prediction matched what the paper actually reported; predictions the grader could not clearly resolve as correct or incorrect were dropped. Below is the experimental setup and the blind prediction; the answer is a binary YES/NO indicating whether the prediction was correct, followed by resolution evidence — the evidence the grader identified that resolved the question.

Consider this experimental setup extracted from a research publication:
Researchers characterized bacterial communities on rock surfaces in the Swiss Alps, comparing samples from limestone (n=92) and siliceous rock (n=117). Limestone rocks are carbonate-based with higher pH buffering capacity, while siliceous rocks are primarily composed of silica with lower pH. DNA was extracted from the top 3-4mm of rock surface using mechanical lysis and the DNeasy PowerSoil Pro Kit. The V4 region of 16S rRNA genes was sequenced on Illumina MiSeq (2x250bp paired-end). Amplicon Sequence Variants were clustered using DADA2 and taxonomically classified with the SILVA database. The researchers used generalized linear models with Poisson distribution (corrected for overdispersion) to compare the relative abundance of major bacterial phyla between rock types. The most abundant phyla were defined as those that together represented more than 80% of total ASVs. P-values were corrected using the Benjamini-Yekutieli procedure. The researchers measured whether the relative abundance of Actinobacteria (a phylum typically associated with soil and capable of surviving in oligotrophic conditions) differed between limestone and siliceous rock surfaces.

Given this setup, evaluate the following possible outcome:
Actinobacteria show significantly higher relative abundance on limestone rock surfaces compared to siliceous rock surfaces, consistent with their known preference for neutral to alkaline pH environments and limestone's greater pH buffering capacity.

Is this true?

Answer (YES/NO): YES